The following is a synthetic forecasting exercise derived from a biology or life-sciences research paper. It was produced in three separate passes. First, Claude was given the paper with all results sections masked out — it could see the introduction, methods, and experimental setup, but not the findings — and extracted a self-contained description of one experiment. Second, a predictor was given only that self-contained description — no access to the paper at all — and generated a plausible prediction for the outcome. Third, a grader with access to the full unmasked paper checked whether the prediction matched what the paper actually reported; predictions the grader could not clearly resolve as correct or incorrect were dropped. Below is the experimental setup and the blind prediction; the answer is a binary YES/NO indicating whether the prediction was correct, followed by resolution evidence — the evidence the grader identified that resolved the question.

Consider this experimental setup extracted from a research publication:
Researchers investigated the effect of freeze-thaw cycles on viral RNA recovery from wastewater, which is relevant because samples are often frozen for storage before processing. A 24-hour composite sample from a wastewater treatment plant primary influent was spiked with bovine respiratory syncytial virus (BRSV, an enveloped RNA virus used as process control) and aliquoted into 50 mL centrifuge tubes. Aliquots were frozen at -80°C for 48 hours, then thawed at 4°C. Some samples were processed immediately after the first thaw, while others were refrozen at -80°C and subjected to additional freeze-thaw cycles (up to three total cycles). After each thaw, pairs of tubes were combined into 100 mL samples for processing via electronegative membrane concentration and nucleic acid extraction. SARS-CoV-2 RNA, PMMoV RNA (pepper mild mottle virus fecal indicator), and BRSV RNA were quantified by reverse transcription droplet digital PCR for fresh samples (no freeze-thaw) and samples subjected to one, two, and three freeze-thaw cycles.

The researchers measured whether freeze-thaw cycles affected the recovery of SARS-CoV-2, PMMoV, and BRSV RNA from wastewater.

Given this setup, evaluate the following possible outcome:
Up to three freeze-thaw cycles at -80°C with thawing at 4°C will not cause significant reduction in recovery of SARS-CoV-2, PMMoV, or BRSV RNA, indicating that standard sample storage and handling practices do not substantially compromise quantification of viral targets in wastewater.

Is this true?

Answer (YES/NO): NO